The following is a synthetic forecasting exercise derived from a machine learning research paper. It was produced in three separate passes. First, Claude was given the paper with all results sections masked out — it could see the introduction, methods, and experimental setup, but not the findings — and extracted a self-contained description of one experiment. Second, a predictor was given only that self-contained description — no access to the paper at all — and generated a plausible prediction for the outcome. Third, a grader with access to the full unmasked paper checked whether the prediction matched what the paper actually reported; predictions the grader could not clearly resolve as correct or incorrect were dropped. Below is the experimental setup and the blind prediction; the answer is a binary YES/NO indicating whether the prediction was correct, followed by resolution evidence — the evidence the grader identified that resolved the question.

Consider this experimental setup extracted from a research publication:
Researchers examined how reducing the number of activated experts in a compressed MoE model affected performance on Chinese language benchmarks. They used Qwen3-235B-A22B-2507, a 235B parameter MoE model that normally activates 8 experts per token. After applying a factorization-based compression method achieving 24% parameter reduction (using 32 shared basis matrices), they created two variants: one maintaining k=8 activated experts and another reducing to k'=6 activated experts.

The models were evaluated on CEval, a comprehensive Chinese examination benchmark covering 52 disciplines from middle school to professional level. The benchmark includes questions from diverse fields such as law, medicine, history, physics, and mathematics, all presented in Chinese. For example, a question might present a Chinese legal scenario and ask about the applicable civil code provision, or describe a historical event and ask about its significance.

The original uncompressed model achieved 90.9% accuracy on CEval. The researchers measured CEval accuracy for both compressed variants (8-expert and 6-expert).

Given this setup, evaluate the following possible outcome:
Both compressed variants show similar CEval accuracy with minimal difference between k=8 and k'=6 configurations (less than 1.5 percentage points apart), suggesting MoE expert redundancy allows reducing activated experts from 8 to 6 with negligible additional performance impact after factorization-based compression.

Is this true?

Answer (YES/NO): YES